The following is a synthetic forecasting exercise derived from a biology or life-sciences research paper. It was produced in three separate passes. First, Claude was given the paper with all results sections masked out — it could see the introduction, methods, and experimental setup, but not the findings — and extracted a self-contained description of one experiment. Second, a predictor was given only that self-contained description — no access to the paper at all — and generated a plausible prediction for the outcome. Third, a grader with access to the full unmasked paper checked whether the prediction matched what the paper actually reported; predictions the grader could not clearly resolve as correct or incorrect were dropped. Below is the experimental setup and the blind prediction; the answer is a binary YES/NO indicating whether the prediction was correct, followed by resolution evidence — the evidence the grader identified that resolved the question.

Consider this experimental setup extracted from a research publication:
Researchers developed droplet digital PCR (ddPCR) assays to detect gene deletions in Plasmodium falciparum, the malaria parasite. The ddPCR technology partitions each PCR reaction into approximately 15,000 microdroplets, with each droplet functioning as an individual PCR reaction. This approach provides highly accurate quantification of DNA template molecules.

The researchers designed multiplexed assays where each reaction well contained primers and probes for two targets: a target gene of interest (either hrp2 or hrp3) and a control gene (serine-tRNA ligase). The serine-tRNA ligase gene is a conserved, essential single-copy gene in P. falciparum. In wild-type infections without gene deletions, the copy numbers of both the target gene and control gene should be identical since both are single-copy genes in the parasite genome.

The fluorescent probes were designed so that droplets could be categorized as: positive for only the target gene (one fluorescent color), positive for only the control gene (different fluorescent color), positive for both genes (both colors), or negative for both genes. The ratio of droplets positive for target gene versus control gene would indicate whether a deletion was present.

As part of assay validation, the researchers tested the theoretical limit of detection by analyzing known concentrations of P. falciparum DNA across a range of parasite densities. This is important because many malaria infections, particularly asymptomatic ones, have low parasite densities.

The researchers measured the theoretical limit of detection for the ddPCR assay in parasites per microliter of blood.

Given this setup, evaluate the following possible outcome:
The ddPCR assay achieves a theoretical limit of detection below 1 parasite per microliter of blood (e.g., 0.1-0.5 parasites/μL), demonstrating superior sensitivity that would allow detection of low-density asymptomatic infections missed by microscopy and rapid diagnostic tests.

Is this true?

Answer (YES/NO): YES